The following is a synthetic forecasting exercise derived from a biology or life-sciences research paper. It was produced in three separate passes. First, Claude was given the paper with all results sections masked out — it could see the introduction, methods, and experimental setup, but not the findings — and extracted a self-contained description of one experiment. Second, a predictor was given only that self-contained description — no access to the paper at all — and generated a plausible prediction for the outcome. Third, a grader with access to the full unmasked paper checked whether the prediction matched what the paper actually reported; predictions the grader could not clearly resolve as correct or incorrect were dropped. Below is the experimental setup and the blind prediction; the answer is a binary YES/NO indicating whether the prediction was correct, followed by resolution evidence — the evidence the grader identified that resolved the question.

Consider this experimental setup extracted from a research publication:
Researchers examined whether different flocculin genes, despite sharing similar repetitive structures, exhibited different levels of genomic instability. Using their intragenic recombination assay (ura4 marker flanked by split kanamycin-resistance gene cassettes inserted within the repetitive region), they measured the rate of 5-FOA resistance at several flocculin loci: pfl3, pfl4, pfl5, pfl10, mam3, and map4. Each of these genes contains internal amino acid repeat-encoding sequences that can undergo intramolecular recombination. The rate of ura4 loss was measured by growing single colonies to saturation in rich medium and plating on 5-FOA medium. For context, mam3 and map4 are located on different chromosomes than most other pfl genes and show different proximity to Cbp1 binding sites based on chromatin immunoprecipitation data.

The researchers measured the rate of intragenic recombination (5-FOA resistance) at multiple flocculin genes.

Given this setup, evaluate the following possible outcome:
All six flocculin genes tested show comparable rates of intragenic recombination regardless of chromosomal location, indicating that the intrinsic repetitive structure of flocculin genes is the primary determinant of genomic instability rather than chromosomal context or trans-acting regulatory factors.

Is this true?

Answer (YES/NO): NO